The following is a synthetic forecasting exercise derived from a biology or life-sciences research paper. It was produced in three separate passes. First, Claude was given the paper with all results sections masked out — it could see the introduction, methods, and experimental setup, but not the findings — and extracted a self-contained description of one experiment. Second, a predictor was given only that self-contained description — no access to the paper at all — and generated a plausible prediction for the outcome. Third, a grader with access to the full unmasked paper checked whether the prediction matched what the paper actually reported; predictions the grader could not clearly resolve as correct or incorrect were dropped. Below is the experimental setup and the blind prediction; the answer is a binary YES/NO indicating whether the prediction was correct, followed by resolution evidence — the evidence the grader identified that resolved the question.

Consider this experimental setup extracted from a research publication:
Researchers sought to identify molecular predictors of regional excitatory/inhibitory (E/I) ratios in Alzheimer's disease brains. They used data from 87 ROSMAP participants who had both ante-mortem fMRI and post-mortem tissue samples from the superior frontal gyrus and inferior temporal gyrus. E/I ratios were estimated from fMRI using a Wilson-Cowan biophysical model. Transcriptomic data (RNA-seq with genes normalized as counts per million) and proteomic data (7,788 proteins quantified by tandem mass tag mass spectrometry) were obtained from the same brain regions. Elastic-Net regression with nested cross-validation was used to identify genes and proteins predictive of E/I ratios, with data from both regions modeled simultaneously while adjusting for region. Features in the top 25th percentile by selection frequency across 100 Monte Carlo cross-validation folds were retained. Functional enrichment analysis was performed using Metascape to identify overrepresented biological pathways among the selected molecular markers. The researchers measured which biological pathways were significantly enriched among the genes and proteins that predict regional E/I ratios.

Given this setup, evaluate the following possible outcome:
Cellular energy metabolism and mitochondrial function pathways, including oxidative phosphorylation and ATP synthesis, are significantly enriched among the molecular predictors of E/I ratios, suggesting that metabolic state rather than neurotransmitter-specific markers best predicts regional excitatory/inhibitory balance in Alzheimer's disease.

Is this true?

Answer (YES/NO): NO